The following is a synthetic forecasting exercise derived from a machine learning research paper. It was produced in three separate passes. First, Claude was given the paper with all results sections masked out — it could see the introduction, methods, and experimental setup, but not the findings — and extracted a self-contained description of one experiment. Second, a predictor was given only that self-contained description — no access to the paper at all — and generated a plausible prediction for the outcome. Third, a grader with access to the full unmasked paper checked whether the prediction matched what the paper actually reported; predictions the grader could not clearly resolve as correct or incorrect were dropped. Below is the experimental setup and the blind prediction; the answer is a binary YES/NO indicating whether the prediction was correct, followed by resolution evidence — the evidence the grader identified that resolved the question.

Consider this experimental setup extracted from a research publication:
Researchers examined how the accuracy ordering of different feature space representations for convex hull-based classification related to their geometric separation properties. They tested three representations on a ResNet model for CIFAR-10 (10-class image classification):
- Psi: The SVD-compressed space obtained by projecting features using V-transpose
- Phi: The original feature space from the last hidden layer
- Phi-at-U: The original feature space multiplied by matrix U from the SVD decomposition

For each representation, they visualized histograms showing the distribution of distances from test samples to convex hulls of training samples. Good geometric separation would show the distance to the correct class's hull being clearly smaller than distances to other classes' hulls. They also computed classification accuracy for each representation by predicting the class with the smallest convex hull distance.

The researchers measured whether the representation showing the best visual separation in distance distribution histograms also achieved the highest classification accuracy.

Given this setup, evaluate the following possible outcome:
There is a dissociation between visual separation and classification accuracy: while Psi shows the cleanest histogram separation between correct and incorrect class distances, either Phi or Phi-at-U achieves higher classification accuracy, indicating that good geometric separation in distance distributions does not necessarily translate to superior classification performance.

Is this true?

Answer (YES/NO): NO